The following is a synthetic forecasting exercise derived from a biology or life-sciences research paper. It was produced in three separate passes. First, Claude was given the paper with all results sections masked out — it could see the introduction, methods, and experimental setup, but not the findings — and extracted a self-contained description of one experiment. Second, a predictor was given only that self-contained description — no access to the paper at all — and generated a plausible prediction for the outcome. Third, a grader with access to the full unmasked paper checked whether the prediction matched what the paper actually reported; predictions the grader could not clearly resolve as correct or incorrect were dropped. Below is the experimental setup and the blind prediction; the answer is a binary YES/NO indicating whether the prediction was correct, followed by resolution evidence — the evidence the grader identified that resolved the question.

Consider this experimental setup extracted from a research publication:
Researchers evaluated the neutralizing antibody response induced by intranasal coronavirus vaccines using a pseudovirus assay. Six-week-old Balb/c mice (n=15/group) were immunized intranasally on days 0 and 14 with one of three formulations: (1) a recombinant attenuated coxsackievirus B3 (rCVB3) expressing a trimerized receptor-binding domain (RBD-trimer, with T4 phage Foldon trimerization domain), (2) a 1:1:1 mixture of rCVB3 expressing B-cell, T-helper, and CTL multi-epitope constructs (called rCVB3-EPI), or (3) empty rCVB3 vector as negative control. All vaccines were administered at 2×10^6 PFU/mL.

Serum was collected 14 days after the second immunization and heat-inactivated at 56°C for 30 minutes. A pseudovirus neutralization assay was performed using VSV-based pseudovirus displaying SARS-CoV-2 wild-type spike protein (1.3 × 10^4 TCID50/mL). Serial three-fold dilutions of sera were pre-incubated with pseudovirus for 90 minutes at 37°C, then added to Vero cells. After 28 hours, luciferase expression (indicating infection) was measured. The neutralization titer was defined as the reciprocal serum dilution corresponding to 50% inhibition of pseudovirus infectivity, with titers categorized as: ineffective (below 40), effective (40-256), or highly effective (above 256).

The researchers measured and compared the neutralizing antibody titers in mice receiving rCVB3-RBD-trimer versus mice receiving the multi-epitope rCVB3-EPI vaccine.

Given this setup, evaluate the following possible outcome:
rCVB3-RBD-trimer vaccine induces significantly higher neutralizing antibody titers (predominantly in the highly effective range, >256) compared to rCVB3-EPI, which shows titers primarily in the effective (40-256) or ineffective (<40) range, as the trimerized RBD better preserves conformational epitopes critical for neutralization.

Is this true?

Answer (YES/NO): NO